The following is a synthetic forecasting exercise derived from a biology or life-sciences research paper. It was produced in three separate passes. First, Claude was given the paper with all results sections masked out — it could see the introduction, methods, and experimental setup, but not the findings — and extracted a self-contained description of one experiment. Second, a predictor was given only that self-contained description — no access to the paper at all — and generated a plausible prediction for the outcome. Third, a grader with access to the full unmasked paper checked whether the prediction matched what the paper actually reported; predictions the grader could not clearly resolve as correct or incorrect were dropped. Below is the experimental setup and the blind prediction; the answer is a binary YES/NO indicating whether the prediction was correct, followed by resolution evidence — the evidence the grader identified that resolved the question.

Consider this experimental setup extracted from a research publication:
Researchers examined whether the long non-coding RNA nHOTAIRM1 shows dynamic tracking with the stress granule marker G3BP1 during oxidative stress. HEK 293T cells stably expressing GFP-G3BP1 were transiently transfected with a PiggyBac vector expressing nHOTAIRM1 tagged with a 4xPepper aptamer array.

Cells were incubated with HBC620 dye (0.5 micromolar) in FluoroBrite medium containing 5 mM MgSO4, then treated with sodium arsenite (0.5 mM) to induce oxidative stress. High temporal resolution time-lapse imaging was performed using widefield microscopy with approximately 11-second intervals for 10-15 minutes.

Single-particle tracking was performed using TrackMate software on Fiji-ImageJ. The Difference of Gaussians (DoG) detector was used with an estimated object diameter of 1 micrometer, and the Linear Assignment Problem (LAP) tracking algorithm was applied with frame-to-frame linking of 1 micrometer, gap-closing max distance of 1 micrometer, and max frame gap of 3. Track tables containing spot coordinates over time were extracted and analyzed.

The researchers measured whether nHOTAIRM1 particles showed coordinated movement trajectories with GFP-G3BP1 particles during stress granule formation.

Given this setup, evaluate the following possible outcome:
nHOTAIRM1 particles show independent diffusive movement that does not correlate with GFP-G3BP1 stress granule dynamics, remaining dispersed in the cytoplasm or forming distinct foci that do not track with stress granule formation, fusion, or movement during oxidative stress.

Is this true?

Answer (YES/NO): NO